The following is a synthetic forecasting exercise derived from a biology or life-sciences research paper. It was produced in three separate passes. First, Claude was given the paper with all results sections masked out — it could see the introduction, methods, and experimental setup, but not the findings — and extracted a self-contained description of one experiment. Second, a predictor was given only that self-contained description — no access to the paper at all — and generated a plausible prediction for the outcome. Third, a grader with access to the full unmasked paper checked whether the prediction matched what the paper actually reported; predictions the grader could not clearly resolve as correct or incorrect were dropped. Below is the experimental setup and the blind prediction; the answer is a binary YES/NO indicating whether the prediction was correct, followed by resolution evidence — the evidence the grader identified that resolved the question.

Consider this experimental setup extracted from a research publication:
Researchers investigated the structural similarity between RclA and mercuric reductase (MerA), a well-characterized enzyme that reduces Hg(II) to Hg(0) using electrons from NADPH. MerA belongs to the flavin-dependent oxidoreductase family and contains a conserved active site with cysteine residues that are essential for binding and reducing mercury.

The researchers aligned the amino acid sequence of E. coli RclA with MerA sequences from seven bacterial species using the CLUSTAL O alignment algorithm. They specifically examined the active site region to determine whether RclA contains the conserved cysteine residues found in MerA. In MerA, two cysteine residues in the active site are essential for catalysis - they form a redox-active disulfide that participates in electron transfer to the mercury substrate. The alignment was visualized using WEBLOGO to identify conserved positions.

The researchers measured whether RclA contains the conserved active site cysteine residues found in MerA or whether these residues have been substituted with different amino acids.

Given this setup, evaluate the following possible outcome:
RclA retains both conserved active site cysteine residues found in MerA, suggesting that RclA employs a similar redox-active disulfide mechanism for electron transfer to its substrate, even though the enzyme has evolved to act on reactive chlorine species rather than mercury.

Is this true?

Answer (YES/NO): NO